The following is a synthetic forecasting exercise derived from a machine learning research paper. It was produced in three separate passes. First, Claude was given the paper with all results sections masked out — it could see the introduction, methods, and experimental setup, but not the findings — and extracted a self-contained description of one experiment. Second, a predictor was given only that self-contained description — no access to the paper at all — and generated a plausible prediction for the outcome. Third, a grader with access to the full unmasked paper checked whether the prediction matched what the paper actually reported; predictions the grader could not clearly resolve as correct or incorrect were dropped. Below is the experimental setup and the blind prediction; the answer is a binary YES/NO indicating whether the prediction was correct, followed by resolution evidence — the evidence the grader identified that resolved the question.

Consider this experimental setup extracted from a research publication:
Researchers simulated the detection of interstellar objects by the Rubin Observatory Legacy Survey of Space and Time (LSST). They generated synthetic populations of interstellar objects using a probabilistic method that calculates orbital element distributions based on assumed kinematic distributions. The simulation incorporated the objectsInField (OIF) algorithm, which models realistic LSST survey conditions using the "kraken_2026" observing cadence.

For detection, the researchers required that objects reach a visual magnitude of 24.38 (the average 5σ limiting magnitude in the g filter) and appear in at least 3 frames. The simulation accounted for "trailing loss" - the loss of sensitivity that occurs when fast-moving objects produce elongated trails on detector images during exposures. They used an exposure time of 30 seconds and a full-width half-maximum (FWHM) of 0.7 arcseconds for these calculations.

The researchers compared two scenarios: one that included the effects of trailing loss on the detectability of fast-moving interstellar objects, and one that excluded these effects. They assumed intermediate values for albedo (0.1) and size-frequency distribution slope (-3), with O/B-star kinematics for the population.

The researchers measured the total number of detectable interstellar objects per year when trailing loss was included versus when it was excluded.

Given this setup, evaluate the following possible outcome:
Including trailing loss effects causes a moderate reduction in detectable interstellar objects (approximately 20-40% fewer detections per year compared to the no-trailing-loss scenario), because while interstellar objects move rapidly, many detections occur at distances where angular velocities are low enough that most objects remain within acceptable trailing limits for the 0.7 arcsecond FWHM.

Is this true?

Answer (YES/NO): NO